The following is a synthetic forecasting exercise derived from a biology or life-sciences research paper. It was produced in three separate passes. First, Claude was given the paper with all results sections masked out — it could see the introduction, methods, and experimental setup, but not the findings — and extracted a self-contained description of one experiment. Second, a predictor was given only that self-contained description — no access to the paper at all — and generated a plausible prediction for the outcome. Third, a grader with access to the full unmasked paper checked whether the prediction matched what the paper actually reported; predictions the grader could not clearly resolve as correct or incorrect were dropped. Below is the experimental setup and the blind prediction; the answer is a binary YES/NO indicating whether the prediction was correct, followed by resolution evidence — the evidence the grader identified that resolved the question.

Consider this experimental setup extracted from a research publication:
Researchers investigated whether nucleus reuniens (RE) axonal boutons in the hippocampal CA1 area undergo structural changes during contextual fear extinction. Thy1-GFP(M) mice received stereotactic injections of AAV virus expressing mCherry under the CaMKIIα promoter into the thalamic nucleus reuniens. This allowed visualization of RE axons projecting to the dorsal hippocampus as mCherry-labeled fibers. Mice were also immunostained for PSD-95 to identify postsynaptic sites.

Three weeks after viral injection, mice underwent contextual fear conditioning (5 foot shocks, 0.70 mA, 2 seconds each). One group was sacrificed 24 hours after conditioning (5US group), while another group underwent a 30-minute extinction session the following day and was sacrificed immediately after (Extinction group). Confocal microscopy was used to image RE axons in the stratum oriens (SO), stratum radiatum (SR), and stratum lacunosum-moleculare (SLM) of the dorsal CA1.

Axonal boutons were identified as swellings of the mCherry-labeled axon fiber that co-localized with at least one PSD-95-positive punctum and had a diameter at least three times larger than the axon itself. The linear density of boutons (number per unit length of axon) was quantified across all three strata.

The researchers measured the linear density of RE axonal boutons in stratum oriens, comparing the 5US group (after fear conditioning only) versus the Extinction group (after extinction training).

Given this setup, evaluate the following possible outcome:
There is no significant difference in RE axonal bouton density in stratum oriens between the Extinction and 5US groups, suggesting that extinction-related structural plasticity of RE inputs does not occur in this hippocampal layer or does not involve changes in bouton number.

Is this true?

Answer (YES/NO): YES